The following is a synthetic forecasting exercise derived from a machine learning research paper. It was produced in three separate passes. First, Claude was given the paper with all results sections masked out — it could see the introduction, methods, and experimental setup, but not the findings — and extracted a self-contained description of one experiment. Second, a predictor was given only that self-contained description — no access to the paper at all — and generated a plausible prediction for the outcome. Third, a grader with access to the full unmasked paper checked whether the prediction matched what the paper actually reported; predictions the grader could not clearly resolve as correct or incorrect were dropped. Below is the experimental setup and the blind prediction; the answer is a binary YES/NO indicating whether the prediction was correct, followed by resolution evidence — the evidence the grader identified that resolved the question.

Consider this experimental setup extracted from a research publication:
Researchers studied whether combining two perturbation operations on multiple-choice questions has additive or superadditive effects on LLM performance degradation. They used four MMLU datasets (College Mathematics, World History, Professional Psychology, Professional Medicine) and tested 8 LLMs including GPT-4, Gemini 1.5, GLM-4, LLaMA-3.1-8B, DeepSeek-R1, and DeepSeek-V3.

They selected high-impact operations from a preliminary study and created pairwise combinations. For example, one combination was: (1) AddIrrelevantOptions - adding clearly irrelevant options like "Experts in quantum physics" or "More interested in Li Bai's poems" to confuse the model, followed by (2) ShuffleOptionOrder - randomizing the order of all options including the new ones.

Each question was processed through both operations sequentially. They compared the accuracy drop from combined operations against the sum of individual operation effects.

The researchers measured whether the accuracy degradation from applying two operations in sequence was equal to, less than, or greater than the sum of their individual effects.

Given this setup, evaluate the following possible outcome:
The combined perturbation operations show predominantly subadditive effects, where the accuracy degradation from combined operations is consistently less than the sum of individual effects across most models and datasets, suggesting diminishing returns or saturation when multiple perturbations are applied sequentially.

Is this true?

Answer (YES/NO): NO